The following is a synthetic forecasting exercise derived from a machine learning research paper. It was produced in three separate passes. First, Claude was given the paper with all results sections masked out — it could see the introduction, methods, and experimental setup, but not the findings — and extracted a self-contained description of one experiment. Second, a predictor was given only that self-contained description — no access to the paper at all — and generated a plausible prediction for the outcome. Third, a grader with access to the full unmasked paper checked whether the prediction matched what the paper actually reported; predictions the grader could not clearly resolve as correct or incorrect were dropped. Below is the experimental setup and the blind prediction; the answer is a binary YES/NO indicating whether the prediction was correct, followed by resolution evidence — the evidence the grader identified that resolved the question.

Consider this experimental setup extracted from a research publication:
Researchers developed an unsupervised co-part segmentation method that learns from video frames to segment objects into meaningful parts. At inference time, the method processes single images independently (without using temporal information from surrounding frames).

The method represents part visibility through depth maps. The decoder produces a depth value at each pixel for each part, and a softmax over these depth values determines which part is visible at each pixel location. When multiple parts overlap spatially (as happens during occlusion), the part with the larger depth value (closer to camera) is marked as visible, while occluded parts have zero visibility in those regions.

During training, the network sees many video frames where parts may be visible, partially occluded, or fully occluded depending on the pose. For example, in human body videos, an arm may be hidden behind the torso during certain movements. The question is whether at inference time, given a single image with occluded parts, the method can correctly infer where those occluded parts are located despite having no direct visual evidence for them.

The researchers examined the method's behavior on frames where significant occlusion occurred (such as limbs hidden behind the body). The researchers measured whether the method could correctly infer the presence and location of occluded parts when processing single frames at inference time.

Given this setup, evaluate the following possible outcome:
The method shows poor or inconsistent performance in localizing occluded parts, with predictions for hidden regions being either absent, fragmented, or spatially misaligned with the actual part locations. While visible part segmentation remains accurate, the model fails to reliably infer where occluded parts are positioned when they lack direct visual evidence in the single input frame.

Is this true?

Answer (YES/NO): YES